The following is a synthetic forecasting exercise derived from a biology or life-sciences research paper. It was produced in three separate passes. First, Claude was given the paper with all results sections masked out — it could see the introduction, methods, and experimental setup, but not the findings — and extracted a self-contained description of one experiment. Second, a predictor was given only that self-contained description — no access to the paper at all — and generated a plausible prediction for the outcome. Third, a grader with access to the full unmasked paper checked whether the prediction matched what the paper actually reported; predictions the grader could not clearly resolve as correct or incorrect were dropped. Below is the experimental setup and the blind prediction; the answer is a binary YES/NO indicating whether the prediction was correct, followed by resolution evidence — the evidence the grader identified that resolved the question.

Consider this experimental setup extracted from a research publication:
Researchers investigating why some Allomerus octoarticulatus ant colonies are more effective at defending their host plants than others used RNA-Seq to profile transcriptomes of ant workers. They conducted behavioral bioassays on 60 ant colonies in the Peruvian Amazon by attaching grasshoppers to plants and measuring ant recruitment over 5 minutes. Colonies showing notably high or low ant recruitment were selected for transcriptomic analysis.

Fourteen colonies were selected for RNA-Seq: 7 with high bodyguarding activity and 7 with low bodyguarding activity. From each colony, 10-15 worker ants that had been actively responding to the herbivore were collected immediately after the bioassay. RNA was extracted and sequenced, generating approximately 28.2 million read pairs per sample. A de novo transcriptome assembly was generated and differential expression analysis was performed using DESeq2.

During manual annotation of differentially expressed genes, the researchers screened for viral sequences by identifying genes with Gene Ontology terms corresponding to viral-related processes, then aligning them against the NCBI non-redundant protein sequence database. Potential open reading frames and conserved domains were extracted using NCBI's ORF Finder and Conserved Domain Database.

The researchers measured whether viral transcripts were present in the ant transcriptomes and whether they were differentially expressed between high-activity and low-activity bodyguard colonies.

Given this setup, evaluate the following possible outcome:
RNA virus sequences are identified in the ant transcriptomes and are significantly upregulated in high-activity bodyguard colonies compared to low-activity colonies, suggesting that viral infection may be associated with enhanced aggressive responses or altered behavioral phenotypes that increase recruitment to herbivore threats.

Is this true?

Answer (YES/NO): YES